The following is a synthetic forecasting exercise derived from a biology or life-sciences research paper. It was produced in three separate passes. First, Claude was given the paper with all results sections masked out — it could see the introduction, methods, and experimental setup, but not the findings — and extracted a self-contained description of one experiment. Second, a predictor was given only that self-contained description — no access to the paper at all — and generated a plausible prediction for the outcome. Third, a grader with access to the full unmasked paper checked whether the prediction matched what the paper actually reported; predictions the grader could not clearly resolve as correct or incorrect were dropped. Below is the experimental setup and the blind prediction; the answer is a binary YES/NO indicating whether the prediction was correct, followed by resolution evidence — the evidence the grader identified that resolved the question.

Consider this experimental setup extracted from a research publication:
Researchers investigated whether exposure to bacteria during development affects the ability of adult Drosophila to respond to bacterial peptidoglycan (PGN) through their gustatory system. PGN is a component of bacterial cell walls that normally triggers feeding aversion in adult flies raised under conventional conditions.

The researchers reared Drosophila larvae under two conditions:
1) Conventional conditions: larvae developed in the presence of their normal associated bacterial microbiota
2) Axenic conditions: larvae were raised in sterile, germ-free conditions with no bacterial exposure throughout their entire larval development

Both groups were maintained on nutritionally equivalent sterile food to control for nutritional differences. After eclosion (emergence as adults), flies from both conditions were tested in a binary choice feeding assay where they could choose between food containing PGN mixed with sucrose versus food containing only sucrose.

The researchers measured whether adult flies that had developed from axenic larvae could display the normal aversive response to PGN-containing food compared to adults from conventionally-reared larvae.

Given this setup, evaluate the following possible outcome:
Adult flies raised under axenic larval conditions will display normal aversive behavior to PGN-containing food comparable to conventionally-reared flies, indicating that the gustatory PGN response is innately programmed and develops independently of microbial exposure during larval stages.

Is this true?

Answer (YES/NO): NO